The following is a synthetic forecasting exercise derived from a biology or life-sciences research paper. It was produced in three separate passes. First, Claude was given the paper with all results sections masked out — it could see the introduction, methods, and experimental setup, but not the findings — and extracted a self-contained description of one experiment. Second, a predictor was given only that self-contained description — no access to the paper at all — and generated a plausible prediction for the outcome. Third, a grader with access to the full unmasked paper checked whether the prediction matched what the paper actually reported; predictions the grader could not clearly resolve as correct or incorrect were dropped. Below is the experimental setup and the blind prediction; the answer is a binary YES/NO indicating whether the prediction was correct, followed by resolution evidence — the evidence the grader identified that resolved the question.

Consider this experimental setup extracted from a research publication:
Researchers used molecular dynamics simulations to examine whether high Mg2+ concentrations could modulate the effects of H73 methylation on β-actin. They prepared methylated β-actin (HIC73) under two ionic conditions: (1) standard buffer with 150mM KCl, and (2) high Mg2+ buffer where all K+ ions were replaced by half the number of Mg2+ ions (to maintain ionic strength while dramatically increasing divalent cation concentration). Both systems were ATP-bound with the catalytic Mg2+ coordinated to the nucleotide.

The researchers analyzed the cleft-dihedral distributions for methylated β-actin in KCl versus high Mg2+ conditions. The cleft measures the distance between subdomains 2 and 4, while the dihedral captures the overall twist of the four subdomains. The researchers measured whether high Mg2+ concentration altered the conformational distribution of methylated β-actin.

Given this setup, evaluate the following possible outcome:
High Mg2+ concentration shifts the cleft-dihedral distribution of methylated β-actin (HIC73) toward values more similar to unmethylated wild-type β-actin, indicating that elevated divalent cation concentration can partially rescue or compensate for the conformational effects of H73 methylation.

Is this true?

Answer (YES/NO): NO